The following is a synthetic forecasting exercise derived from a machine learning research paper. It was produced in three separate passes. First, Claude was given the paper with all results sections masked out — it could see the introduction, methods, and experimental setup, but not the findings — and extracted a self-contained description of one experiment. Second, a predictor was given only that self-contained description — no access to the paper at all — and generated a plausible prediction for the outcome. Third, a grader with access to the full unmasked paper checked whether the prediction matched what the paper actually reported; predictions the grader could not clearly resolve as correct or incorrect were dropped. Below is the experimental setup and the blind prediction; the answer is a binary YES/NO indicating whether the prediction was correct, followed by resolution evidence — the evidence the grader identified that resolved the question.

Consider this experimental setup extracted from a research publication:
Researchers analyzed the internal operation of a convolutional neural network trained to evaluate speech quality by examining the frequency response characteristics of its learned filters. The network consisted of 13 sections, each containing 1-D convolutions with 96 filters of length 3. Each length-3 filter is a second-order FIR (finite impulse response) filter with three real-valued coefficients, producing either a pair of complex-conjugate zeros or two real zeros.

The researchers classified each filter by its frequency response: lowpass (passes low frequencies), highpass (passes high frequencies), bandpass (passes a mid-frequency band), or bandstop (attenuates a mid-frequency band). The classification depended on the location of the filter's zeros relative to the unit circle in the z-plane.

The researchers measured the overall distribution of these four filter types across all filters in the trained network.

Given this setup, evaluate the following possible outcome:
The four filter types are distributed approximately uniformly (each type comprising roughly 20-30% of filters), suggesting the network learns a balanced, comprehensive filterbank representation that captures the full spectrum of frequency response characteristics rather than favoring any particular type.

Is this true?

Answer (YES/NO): NO